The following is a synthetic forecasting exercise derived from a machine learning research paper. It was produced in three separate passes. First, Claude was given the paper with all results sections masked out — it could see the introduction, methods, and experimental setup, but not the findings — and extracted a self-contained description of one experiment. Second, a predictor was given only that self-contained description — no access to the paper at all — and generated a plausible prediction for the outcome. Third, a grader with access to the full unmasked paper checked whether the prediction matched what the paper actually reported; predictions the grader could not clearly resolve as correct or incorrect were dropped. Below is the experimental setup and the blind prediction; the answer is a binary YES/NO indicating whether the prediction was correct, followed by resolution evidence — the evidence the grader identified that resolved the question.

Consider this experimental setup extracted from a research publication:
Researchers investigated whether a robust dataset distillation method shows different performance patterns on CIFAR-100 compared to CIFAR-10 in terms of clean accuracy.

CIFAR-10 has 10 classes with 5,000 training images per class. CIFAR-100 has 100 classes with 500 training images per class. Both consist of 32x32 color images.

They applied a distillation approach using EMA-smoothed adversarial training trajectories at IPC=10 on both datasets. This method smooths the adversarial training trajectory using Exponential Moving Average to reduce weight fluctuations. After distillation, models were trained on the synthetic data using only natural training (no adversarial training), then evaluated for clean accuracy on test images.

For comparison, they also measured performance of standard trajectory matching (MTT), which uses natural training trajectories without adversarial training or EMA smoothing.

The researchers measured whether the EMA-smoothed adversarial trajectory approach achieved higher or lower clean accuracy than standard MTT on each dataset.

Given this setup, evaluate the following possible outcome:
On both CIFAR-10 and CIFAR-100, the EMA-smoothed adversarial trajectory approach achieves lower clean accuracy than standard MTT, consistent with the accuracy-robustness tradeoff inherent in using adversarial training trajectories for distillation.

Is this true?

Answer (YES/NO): NO